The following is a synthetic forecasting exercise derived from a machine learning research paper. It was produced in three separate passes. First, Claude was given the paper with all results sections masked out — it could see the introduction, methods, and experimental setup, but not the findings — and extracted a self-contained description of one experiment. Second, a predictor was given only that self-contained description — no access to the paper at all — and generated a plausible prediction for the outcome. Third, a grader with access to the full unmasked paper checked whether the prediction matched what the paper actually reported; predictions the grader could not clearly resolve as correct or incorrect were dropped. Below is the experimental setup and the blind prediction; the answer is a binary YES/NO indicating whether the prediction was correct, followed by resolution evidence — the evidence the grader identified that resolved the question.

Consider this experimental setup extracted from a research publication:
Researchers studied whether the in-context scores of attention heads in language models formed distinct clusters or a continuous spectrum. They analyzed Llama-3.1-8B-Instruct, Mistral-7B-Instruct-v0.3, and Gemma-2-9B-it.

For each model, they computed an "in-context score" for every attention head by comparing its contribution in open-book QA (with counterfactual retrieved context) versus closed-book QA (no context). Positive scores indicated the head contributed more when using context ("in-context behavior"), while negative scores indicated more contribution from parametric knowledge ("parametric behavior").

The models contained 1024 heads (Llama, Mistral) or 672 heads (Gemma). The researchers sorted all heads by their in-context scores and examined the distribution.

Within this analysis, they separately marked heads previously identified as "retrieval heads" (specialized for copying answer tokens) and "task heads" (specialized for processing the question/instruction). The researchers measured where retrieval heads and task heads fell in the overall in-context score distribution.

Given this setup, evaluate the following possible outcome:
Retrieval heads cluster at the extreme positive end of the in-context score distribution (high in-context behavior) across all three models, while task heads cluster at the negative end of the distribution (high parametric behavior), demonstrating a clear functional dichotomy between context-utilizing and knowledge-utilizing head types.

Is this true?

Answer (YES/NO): NO